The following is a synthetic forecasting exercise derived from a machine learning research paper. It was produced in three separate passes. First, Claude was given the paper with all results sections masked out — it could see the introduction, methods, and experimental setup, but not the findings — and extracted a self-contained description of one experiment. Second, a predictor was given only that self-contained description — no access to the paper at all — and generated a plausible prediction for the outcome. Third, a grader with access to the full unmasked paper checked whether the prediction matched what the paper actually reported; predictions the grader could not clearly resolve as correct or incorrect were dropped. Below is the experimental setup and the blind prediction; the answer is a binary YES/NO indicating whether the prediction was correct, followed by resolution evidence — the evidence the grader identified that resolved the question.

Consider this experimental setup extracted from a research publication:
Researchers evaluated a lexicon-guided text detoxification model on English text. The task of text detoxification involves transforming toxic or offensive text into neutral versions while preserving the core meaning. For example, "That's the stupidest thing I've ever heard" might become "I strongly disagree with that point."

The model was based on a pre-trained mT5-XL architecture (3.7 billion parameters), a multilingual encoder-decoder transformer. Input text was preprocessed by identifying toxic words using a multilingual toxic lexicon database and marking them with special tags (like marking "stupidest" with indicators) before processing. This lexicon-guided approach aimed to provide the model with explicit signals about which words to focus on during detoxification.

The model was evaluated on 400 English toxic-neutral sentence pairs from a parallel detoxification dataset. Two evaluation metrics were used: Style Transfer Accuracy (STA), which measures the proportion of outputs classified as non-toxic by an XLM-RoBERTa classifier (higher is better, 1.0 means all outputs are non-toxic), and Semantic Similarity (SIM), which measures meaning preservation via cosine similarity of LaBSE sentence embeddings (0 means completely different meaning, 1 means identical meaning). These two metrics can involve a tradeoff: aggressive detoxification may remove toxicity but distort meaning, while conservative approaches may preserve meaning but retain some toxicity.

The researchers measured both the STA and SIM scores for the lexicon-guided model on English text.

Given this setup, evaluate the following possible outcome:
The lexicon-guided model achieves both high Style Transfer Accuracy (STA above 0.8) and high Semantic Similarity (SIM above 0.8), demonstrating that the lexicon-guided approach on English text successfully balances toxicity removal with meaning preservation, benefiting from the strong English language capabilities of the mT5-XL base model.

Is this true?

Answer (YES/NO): NO